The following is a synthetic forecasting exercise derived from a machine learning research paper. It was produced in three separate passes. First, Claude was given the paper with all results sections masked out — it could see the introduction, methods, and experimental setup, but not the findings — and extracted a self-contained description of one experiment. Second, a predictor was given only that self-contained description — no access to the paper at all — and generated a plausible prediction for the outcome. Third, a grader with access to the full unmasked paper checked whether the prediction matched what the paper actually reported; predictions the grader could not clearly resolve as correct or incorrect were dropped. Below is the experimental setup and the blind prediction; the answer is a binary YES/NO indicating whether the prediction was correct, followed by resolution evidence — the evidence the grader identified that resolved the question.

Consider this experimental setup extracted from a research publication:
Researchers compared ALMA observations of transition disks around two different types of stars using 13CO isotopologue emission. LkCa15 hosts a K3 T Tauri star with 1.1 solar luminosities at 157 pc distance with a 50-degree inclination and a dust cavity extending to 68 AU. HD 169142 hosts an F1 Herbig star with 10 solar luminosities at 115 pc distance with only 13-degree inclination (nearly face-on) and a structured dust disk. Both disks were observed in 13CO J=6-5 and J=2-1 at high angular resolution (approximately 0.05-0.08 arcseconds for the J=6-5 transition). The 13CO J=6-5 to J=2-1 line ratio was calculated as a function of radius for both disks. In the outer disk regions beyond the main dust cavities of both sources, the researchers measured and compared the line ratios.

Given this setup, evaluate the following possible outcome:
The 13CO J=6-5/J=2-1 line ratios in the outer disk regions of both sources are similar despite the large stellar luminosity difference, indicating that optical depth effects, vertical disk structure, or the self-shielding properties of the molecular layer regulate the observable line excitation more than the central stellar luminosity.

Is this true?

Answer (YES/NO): NO